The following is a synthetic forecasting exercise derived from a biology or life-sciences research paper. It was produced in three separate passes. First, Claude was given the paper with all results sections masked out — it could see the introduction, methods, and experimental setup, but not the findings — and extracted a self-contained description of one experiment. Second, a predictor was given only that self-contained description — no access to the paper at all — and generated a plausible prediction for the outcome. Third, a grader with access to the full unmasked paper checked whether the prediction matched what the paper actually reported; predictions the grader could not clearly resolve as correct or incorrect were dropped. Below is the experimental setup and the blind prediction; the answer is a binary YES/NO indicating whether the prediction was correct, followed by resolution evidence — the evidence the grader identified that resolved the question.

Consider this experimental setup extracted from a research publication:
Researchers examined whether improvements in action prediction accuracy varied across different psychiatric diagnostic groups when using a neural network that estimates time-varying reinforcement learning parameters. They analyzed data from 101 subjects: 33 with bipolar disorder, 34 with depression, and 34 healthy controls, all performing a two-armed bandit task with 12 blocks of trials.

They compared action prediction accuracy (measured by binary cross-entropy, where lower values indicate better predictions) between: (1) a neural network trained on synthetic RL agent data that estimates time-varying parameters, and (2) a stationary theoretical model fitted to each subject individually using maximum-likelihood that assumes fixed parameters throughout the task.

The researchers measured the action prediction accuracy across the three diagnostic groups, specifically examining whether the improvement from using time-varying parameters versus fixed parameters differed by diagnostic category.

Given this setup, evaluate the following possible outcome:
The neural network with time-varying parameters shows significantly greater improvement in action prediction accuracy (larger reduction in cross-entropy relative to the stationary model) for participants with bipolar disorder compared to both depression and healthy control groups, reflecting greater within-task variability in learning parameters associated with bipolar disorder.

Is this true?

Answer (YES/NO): NO